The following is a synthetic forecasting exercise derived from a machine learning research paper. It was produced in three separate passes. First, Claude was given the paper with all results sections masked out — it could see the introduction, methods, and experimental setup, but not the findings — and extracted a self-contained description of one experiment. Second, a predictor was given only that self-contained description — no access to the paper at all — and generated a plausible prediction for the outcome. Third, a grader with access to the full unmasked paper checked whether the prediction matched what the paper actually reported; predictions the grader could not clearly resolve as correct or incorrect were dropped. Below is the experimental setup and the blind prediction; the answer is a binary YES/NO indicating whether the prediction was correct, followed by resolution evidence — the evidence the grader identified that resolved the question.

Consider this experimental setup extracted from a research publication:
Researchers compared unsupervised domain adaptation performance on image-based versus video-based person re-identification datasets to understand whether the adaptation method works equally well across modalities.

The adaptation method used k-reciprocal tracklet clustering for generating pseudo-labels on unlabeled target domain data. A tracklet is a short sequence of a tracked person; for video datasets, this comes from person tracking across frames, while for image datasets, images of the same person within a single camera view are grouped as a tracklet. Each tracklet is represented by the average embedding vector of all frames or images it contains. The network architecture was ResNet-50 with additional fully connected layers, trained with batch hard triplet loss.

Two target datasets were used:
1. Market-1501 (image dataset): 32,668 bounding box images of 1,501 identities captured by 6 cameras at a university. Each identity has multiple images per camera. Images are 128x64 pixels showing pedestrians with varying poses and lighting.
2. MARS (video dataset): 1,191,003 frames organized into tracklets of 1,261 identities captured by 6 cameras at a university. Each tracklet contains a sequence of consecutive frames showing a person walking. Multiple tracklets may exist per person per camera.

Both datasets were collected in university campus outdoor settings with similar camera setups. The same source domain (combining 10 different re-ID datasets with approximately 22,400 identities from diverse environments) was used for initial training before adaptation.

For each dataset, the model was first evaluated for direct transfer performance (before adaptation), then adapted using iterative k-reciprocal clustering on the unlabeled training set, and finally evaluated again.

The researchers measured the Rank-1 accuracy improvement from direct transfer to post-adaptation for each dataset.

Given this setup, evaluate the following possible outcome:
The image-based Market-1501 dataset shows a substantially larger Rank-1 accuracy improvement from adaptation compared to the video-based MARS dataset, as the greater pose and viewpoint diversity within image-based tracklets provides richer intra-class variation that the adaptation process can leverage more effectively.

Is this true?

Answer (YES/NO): YES